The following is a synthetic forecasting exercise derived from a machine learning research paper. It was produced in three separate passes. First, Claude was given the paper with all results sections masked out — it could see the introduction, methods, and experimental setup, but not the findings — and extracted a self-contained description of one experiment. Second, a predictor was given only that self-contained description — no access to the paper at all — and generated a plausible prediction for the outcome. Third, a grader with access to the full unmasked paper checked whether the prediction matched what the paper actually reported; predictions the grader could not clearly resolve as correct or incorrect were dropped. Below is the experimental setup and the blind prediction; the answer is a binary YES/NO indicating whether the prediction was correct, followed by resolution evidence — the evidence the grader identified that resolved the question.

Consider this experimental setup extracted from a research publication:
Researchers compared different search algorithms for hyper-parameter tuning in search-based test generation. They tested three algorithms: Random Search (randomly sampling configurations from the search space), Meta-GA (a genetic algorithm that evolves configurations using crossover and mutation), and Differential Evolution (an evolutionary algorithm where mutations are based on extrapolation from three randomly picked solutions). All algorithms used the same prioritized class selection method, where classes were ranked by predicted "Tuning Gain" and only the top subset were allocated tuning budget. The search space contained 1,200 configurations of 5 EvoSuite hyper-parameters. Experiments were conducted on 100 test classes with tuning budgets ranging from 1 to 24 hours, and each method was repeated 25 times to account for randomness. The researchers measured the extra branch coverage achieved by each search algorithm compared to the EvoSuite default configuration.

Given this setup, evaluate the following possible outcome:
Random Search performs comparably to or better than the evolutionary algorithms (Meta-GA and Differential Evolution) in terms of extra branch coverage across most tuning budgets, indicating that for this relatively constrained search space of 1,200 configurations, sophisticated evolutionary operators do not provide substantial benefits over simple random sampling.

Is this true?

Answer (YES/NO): NO